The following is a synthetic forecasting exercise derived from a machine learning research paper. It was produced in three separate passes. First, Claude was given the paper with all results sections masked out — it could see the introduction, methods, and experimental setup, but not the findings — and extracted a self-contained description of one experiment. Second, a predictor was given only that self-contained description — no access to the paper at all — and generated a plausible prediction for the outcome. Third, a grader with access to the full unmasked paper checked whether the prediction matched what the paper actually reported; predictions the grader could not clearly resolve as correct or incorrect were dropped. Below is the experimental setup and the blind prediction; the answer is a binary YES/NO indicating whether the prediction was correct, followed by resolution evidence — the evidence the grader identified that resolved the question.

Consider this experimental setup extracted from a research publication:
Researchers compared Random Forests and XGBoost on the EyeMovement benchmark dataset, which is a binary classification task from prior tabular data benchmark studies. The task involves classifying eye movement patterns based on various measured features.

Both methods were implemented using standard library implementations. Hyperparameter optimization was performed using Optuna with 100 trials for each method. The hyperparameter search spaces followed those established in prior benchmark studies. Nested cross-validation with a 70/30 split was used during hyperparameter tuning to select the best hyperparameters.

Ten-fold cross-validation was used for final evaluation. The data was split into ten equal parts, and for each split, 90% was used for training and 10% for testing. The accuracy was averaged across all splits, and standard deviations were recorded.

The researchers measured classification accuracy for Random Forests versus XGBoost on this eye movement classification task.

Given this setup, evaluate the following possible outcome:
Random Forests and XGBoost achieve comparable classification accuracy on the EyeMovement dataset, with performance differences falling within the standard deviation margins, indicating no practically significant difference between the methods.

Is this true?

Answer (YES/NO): YES